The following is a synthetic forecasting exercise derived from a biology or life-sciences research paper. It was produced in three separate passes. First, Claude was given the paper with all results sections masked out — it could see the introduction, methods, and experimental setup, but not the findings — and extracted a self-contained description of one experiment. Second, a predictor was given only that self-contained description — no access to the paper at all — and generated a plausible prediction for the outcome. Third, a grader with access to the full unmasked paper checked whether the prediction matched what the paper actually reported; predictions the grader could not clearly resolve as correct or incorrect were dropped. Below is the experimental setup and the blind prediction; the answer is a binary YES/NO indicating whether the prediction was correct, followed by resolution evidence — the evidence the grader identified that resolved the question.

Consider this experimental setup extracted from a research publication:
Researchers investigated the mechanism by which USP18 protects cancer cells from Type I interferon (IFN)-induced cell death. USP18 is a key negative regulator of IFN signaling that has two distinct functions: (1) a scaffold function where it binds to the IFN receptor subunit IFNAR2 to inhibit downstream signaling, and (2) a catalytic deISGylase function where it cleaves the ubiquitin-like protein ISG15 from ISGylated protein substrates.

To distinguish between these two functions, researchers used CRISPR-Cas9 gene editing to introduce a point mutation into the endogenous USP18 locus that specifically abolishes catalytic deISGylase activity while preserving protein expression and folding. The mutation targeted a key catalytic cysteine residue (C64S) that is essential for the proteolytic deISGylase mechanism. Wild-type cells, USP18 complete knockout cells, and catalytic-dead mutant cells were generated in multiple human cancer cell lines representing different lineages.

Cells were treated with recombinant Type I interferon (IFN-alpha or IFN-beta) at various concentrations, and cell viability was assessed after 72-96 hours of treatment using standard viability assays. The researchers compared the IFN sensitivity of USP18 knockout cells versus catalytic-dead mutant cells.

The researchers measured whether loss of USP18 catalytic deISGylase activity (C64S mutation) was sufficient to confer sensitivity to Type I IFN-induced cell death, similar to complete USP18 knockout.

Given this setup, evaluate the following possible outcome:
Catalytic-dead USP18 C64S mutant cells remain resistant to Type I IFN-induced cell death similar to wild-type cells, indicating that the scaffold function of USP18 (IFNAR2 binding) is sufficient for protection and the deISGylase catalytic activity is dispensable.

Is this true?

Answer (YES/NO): YES